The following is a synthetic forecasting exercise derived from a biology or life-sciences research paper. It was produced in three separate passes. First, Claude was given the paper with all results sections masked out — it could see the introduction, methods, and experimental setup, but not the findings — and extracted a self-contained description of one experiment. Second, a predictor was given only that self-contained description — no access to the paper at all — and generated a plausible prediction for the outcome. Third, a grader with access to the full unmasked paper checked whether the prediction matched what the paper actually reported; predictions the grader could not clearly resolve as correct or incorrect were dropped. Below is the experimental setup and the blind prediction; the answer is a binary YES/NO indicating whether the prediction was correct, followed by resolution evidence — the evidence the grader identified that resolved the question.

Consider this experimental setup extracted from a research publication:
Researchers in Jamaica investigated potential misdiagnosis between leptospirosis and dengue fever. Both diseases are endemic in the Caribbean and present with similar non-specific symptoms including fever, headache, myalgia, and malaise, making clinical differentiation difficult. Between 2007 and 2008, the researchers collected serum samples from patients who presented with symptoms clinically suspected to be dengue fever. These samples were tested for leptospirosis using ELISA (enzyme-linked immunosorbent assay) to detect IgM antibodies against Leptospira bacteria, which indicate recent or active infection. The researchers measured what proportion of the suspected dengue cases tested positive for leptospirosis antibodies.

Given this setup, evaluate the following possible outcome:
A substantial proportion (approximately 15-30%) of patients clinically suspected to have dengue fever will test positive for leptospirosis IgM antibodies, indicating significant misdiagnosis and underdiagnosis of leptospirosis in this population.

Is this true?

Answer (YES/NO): NO